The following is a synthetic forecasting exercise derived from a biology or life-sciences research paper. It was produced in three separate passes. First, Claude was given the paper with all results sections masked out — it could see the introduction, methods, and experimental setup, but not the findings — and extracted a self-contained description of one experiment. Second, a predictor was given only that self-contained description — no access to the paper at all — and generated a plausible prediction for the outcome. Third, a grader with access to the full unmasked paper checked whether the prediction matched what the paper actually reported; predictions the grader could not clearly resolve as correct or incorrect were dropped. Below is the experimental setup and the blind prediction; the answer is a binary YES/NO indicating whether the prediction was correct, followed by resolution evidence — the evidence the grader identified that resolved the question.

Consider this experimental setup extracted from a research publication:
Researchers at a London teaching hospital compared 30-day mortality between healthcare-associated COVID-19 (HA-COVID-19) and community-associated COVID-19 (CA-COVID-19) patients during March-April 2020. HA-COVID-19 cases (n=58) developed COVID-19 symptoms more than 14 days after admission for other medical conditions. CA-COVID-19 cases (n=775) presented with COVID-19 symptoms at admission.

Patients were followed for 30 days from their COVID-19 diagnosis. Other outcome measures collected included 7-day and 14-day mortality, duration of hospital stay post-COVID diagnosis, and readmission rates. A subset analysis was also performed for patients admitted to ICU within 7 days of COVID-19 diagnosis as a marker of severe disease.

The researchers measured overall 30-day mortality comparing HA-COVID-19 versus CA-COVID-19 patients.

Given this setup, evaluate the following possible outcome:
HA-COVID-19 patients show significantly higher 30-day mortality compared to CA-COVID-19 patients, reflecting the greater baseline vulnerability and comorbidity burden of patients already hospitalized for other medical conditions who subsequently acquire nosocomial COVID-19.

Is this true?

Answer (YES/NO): NO